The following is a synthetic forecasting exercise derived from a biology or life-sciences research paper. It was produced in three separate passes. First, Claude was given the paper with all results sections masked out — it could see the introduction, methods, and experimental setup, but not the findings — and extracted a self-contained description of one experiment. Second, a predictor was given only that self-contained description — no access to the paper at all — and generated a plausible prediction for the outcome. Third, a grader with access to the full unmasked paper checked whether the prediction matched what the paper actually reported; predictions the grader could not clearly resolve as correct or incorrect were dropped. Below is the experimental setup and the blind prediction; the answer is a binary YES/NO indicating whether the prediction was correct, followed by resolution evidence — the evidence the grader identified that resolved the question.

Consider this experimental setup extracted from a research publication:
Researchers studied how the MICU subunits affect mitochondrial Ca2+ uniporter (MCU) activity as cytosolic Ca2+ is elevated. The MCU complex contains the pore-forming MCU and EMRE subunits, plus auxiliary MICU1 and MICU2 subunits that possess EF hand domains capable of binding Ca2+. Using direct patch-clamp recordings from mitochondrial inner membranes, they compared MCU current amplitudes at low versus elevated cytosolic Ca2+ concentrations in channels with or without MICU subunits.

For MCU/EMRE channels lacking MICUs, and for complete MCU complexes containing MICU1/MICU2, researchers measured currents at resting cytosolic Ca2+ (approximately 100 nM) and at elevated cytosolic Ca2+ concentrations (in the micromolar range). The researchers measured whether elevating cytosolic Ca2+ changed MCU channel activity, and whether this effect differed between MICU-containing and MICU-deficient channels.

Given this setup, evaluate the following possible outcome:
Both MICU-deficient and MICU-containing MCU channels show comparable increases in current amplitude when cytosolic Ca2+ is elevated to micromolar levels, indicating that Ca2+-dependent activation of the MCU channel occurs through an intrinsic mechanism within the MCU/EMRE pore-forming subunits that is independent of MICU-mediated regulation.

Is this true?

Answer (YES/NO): NO